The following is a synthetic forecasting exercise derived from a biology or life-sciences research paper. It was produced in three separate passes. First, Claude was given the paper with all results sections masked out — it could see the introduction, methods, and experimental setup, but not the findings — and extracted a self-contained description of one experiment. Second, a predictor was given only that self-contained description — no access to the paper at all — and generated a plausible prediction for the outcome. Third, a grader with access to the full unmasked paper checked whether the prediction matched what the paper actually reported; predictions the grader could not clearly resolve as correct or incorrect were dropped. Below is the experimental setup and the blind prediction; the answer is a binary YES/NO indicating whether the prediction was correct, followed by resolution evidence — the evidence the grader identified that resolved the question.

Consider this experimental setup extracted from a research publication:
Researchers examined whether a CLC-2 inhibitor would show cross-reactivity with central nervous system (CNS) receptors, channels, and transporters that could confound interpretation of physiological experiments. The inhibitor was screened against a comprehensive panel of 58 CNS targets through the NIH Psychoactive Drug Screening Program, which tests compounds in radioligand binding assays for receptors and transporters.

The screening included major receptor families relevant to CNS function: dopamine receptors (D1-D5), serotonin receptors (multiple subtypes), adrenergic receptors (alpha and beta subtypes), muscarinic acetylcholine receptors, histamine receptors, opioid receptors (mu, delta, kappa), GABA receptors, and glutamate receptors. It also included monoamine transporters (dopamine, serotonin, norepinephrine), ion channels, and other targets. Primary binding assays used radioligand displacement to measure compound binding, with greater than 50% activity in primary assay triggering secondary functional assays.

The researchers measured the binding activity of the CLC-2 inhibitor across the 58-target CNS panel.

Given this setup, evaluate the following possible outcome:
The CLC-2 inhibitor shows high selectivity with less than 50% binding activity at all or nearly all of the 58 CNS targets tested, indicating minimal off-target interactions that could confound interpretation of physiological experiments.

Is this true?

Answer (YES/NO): YES